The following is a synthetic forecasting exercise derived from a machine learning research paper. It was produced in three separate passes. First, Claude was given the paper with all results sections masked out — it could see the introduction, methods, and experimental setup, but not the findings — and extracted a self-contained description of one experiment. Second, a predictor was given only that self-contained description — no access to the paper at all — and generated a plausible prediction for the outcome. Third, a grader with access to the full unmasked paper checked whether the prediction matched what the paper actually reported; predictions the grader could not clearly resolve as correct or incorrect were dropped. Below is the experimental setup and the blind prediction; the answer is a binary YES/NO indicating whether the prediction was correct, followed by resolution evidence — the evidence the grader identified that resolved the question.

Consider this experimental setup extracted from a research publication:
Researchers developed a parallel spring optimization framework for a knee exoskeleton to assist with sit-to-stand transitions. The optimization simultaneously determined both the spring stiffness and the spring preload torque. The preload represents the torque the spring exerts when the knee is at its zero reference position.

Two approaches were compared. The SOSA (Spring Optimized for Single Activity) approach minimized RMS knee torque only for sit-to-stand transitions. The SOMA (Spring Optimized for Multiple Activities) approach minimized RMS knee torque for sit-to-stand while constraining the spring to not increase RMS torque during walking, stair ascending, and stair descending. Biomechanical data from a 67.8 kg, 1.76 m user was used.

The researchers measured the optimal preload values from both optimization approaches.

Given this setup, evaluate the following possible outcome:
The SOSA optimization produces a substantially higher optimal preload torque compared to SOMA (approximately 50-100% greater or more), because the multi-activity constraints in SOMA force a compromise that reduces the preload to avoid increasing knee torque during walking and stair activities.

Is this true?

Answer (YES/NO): NO